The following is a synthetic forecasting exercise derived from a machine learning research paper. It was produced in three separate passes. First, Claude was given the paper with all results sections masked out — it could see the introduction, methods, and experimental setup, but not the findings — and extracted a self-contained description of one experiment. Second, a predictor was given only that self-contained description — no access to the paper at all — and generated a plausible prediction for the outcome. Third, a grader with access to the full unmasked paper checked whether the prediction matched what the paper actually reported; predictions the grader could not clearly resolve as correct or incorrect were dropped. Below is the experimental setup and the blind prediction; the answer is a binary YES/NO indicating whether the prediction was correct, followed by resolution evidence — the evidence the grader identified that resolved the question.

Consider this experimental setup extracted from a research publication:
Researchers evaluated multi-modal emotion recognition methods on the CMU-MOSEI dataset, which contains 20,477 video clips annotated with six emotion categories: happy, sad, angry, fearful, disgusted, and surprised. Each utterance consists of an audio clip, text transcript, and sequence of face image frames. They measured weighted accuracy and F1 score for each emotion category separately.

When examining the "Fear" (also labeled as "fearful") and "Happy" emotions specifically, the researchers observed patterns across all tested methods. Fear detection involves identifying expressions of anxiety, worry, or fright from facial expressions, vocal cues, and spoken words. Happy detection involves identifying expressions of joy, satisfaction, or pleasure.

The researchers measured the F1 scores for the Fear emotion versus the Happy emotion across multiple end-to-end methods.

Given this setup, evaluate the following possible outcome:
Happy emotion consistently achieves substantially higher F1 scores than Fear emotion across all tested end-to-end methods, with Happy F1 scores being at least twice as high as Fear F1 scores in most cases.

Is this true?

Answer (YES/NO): YES